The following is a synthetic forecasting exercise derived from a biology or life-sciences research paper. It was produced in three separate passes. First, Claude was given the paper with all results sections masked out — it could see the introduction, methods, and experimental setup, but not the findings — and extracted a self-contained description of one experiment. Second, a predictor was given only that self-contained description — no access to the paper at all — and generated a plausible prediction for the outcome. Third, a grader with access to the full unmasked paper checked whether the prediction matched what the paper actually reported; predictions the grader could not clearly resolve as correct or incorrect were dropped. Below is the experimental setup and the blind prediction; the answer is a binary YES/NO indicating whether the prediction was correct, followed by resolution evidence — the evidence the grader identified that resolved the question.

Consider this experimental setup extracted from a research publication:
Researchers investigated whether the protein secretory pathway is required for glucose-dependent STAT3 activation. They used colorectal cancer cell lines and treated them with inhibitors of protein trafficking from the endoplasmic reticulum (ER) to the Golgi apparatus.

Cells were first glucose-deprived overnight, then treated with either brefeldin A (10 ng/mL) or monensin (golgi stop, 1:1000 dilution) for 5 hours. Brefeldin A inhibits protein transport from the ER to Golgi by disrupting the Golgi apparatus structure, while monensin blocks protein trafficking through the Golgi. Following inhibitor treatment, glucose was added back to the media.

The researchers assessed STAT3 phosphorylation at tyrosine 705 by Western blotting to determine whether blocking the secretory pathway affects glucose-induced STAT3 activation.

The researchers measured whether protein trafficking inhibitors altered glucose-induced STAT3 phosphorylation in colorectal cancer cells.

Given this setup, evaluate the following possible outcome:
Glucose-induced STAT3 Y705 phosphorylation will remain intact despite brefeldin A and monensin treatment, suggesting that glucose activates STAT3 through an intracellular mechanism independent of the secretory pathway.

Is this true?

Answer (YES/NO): NO